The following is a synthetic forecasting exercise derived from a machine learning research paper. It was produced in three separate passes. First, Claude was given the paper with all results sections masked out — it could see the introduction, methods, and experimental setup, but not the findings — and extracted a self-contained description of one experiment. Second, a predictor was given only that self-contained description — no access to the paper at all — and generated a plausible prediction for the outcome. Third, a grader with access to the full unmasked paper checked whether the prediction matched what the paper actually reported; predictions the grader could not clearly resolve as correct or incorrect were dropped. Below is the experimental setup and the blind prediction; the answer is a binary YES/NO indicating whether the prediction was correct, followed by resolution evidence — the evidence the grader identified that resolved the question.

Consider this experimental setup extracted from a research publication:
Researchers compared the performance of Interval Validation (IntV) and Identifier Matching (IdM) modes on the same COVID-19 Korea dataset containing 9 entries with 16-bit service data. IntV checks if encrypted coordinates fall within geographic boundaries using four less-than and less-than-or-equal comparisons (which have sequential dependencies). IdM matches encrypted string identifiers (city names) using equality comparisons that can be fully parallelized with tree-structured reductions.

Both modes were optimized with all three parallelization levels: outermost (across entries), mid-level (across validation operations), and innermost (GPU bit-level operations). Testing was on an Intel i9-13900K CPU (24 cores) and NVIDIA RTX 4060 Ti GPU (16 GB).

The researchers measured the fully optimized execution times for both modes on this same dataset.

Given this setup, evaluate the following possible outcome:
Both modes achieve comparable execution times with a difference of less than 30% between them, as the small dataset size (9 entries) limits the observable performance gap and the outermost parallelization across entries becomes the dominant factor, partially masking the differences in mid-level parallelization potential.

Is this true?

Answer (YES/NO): NO